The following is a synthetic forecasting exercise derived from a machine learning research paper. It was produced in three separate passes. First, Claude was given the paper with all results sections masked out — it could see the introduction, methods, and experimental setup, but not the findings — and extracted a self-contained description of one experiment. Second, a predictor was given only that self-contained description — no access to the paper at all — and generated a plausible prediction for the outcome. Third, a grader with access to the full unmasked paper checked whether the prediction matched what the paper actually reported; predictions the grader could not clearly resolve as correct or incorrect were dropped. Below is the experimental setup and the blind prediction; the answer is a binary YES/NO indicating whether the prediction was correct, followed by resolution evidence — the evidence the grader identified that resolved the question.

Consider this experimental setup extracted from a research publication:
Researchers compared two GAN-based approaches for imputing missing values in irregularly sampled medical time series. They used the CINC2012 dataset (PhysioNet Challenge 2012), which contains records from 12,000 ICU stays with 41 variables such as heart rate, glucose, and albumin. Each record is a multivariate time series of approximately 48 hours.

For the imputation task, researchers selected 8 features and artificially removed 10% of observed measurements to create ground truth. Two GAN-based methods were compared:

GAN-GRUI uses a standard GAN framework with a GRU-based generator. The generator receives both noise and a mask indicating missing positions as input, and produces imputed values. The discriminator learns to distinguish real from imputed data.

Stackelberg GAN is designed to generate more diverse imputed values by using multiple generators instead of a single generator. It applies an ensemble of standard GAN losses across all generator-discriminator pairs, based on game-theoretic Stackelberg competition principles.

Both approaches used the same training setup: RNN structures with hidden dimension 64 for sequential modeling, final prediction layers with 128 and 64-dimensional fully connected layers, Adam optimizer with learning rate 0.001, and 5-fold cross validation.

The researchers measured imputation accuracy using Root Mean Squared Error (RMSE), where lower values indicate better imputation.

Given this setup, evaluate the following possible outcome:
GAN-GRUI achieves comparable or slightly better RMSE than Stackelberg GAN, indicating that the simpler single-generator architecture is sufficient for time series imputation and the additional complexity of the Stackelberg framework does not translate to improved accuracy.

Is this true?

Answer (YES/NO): NO